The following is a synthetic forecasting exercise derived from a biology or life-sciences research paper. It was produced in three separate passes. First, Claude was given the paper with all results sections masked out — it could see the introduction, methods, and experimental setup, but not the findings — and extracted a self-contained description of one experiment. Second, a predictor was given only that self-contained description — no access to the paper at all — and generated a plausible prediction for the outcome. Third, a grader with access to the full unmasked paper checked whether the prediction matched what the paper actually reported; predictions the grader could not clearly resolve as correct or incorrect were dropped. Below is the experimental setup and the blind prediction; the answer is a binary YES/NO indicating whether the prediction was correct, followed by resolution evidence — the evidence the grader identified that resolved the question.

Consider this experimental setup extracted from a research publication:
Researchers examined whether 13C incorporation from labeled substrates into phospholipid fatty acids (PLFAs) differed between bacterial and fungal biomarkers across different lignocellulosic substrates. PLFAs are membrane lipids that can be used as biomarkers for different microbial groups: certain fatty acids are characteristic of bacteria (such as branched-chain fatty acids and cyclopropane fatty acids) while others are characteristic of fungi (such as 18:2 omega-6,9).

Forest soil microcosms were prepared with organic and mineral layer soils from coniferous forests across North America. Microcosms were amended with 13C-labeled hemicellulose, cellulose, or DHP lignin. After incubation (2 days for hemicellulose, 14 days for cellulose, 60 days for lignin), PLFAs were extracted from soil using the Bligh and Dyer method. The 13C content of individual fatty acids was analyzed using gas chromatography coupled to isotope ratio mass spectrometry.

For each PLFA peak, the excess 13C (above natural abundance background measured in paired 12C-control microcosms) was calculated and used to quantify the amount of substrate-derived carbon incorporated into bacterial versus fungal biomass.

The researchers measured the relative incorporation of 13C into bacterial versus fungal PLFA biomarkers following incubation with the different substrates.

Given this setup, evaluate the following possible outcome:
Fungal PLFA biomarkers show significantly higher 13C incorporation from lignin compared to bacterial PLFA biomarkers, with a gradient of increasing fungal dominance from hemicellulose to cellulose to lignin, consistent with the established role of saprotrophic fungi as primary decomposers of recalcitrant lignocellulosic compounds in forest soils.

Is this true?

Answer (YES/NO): NO